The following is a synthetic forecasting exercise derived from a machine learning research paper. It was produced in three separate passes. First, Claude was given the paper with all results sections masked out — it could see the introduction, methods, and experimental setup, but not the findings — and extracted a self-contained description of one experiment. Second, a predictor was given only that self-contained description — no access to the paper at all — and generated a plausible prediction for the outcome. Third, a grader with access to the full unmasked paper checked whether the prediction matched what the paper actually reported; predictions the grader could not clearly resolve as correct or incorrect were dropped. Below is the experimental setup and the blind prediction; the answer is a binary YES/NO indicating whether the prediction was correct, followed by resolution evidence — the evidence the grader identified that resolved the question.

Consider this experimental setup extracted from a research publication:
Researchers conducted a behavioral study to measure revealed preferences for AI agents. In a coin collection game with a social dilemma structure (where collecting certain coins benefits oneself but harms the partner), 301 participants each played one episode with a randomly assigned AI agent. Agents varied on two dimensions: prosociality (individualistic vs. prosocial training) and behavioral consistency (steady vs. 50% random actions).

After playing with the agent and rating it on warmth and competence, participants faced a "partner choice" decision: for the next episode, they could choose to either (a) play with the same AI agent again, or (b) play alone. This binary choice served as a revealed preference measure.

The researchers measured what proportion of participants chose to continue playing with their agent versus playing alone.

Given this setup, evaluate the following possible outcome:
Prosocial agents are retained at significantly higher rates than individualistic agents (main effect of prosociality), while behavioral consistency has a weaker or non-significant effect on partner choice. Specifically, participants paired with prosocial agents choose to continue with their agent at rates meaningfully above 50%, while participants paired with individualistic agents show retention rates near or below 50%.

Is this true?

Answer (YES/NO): NO